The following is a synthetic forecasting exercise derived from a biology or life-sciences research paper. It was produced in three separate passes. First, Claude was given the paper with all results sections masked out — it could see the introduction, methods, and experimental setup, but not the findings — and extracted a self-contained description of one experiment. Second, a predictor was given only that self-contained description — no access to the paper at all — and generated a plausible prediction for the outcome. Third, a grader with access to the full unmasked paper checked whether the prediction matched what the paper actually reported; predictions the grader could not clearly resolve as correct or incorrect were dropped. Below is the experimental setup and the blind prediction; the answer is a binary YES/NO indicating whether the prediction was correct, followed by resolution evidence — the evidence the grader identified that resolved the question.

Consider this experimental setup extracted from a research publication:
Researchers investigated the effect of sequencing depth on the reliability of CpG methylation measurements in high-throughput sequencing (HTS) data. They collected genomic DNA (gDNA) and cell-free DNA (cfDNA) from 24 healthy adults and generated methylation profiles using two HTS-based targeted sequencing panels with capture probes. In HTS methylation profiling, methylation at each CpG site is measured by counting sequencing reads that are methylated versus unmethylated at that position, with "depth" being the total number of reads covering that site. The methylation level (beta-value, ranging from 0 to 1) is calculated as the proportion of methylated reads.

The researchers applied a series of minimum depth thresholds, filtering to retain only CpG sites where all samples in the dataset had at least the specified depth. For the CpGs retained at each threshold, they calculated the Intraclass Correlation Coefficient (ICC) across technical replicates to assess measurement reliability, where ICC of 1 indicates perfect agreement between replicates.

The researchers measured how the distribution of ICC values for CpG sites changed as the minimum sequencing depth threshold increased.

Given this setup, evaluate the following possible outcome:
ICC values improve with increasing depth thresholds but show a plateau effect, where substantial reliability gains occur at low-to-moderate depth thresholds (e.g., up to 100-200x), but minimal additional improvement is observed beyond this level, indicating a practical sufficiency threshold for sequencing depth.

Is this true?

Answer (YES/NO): NO